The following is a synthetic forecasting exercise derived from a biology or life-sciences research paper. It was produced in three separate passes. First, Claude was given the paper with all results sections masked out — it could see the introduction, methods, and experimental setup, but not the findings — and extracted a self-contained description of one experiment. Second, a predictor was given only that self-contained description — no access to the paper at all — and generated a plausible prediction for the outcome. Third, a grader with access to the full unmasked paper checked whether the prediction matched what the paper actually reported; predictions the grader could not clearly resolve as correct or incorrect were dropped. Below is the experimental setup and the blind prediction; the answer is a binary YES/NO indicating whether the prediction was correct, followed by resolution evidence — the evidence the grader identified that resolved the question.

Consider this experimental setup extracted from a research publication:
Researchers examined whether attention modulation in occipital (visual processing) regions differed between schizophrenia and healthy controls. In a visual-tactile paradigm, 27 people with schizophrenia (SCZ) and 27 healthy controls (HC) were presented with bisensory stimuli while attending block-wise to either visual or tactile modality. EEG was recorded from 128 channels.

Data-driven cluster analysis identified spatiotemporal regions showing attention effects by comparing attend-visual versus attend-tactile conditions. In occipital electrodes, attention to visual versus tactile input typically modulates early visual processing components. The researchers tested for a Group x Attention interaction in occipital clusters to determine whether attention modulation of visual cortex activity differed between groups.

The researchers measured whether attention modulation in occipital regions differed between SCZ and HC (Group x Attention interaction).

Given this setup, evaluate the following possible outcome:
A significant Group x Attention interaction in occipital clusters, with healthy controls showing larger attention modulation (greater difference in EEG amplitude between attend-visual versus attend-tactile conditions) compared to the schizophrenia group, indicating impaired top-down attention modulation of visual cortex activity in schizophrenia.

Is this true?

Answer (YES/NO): YES